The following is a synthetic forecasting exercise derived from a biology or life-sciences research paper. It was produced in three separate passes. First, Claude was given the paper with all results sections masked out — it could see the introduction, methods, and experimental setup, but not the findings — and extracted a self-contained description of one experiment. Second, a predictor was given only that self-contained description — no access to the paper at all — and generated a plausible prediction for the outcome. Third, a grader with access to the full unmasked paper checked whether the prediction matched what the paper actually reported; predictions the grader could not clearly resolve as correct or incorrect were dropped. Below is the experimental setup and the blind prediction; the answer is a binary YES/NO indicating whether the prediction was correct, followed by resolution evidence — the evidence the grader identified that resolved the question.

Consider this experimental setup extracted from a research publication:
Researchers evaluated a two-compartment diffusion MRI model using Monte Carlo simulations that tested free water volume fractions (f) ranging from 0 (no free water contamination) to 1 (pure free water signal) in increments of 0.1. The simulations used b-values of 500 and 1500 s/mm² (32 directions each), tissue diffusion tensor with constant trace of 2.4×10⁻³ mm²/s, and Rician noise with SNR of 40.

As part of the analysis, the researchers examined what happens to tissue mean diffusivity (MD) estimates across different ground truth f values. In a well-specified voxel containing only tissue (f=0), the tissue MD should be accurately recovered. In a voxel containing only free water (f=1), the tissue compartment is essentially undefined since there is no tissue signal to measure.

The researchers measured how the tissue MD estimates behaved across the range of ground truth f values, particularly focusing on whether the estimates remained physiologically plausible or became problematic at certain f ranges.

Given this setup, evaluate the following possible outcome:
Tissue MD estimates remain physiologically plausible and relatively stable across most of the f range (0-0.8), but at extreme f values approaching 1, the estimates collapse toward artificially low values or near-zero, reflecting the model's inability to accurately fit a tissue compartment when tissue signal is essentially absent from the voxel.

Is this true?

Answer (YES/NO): NO